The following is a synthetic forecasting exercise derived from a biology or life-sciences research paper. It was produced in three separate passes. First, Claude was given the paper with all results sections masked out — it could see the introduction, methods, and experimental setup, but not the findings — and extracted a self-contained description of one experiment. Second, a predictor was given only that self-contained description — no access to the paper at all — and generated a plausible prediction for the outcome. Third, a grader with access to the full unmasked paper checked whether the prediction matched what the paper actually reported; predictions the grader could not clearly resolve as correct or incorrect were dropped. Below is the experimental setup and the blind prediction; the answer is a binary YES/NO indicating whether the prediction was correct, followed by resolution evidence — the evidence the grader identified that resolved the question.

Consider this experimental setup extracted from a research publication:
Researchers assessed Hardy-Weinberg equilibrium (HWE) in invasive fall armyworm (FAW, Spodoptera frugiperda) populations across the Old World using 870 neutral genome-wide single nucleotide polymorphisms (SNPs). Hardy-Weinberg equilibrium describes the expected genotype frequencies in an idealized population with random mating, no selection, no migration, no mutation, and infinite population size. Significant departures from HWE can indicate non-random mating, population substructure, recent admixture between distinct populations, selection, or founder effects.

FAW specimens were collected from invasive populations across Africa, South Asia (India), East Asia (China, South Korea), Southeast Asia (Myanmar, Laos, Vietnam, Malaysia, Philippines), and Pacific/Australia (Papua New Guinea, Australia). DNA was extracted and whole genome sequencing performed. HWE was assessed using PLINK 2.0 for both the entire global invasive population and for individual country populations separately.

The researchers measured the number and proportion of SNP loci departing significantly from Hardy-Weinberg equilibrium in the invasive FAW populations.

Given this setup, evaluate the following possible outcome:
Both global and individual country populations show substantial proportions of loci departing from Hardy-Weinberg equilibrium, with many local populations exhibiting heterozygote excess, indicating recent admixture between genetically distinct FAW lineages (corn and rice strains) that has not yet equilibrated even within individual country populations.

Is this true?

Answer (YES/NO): YES